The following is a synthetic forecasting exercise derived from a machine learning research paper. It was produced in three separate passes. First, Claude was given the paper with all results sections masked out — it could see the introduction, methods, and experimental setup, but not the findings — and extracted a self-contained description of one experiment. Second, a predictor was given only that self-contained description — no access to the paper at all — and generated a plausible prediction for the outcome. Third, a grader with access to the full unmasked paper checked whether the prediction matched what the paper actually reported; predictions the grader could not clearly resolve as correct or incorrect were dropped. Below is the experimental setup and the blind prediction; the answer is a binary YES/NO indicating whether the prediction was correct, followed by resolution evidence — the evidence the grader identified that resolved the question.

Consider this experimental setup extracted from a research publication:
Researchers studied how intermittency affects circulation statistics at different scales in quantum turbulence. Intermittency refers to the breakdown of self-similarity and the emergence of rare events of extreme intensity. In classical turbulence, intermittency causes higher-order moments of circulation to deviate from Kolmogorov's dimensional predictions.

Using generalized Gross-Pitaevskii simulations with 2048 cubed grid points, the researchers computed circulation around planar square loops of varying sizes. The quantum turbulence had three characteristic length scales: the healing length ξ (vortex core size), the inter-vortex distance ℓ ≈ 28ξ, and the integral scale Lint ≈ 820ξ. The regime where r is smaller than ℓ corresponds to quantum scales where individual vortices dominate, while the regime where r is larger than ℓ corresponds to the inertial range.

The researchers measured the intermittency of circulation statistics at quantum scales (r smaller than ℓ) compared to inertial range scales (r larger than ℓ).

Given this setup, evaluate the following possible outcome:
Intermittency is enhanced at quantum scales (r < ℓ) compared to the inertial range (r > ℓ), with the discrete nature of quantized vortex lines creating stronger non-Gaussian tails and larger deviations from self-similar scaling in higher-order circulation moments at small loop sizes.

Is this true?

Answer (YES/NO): NO